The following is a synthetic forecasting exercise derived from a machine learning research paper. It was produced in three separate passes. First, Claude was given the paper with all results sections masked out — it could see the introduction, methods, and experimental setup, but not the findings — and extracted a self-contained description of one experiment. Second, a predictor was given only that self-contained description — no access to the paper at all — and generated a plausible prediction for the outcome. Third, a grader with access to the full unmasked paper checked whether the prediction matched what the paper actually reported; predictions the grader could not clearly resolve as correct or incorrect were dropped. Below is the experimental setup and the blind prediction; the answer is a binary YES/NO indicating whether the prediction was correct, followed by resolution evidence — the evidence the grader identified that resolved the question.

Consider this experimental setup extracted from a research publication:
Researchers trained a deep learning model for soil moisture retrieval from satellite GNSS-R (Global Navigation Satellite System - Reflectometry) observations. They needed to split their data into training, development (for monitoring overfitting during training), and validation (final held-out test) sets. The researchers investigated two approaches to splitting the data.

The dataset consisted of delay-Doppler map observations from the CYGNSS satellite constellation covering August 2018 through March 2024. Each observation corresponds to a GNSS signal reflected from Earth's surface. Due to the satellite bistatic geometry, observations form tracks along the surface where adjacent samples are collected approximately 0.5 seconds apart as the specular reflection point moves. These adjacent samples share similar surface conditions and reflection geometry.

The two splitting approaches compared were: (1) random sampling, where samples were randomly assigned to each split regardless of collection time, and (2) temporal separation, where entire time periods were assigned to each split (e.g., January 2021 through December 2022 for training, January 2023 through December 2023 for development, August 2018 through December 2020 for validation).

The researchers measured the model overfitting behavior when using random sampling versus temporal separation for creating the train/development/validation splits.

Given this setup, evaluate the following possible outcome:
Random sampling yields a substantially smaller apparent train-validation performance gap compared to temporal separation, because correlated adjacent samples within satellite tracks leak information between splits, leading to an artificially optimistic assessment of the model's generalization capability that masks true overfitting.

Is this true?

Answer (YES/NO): YES